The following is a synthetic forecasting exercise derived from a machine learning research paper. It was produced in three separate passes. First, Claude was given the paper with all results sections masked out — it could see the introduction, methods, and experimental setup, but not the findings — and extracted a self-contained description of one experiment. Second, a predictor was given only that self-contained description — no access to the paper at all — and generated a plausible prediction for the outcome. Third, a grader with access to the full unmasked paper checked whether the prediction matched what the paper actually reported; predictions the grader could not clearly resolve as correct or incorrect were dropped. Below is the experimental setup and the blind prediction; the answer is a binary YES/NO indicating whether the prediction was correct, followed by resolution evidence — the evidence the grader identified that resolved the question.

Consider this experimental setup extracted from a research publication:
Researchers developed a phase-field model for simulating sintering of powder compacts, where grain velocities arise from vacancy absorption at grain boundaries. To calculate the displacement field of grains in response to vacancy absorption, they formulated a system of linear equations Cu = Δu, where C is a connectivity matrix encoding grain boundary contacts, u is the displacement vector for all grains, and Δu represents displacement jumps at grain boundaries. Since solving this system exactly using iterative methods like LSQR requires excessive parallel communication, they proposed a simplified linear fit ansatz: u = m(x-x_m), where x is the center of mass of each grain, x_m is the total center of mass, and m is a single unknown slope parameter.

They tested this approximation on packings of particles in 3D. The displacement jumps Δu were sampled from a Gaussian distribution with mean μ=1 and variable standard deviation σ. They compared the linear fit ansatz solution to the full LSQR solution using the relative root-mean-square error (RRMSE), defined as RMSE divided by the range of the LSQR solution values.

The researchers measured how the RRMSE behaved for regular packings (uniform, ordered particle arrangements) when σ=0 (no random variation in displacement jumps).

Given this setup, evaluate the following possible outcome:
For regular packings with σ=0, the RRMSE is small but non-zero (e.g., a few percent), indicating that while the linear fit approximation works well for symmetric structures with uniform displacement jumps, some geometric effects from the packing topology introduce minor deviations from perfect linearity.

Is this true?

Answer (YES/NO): NO